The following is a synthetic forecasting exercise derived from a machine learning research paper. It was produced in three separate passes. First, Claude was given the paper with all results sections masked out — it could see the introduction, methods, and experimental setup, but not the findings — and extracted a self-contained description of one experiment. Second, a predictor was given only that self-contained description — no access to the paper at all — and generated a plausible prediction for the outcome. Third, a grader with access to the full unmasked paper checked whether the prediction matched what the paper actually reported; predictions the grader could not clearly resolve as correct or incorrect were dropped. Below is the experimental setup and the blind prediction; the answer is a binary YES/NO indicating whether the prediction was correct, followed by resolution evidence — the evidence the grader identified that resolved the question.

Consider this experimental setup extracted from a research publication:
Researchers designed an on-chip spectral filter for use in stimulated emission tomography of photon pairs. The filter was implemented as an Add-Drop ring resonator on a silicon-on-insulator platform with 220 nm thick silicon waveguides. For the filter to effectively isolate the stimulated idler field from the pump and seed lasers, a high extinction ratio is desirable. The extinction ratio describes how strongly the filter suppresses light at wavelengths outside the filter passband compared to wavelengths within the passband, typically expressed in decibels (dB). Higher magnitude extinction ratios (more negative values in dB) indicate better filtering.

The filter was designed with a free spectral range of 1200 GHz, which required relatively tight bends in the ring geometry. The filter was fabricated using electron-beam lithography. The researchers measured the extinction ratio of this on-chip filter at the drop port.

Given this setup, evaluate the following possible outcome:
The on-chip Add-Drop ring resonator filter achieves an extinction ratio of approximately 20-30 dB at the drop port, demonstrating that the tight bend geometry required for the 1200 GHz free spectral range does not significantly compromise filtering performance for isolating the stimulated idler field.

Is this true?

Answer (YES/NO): NO